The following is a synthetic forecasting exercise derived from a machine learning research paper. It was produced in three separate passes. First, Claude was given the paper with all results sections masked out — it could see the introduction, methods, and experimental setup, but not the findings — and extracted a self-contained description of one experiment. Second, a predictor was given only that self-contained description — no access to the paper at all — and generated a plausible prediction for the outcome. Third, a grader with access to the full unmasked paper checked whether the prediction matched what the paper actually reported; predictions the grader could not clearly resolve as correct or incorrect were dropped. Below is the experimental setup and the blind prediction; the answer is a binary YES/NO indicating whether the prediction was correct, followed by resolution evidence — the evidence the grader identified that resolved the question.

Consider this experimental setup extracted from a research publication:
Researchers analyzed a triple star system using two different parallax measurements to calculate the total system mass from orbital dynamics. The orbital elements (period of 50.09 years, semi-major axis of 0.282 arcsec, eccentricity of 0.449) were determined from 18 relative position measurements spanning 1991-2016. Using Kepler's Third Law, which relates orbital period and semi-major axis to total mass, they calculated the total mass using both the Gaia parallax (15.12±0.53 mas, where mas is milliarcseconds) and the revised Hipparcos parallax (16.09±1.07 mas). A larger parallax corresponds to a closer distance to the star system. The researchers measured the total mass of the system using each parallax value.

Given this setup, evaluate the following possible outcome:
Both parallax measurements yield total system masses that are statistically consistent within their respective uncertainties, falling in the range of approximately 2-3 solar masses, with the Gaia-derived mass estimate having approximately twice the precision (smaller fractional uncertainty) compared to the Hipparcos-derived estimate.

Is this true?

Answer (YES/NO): NO